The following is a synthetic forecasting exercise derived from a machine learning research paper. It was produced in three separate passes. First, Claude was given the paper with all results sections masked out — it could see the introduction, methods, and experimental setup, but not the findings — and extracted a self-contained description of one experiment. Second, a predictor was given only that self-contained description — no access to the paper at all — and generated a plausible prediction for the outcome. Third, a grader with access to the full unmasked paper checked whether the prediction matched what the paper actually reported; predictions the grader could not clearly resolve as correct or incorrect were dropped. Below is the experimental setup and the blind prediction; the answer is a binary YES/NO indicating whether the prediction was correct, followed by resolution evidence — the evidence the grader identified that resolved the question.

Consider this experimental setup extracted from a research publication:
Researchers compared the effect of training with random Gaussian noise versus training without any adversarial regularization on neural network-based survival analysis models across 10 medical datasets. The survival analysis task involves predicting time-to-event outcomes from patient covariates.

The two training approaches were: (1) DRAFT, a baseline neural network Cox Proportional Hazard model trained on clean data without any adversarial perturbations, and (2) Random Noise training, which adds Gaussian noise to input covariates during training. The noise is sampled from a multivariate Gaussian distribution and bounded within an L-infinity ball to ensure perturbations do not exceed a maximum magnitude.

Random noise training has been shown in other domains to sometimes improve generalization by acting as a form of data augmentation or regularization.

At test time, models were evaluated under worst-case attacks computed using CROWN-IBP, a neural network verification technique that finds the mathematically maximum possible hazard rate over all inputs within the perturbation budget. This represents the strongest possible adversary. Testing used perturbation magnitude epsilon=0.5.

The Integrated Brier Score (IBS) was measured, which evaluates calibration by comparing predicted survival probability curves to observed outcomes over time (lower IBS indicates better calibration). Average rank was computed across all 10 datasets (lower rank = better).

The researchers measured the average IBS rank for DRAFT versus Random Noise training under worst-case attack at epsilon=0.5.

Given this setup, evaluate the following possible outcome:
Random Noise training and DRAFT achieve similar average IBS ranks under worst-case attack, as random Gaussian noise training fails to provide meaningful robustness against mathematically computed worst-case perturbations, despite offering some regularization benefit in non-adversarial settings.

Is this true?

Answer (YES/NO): NO